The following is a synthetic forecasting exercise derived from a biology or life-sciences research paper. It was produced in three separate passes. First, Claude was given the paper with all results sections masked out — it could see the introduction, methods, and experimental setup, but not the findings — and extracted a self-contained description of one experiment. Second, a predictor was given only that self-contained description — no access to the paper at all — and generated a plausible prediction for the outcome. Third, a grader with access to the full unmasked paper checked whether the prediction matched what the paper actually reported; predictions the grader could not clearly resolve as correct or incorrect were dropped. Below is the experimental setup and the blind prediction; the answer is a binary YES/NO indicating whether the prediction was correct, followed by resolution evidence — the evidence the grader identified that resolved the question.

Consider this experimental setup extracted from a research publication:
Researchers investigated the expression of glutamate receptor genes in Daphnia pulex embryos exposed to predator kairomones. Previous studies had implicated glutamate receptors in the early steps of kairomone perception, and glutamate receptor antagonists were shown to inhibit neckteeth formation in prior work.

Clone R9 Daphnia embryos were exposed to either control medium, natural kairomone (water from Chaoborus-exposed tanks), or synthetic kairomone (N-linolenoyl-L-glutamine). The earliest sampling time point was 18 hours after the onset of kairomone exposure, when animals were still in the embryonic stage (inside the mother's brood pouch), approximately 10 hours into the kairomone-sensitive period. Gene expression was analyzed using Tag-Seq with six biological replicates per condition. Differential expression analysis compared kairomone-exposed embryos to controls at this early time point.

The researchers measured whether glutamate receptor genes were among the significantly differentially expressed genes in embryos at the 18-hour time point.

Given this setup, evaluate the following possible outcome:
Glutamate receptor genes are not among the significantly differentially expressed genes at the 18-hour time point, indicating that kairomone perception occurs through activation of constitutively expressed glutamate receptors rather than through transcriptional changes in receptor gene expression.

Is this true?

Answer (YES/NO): YES